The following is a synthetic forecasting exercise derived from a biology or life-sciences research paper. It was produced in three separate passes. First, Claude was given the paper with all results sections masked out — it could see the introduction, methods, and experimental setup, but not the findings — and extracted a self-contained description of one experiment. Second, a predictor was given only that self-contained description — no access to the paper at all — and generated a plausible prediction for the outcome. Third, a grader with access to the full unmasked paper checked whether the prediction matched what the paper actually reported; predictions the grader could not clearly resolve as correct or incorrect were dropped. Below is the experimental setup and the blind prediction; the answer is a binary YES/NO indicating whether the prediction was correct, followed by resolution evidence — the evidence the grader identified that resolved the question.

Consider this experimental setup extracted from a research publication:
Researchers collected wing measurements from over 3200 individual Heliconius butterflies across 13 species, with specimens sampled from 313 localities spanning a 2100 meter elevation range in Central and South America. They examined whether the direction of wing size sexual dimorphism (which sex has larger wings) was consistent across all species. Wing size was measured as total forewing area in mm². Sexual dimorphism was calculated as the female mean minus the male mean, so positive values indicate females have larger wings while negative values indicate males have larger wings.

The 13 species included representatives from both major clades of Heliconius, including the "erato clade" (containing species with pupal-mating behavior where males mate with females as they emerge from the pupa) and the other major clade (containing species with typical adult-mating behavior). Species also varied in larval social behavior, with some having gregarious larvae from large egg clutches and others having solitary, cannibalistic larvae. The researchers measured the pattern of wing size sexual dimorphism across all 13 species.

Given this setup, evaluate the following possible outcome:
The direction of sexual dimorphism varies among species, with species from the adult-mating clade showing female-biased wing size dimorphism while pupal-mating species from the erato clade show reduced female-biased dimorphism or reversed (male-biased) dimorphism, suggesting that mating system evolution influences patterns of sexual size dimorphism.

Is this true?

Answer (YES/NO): NO